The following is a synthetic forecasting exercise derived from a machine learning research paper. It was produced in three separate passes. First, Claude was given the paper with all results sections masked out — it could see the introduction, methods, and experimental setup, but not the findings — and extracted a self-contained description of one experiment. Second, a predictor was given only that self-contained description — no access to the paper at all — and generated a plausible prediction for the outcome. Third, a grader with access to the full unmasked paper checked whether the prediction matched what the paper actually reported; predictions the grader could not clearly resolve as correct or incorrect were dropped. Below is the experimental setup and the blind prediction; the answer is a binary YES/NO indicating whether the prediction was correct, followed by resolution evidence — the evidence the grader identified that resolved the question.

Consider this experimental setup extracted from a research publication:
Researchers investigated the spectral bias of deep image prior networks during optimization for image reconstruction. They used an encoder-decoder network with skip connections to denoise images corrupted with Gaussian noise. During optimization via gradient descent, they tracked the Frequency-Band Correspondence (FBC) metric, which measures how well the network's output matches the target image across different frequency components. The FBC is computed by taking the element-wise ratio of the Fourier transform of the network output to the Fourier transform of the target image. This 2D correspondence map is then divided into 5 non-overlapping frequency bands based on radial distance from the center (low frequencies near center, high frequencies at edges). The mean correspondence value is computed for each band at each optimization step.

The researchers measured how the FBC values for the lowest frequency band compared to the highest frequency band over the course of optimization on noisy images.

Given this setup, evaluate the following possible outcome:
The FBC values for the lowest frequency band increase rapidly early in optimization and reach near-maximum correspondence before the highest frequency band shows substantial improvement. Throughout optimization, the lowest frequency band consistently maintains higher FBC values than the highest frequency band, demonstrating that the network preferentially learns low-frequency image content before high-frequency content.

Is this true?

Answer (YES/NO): YES